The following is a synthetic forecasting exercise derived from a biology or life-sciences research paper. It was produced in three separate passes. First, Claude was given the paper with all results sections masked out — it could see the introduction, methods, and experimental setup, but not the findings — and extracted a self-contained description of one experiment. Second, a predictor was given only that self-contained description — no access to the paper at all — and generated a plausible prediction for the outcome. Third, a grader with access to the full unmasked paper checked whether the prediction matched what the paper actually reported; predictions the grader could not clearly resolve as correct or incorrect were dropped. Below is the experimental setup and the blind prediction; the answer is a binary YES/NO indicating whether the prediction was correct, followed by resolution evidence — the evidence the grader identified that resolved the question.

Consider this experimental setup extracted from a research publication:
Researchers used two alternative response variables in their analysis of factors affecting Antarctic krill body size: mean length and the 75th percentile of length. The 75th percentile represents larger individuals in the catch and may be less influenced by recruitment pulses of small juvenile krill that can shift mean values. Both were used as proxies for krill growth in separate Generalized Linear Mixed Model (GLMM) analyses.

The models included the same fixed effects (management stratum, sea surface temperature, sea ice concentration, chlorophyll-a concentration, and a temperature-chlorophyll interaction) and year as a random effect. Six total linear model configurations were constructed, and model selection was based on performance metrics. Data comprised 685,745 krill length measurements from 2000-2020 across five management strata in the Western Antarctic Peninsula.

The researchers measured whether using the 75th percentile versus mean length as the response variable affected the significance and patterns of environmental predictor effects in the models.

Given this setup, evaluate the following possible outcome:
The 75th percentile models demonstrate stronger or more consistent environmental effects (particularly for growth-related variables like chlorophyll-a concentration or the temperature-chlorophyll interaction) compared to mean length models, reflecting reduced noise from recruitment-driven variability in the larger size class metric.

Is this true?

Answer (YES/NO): NO